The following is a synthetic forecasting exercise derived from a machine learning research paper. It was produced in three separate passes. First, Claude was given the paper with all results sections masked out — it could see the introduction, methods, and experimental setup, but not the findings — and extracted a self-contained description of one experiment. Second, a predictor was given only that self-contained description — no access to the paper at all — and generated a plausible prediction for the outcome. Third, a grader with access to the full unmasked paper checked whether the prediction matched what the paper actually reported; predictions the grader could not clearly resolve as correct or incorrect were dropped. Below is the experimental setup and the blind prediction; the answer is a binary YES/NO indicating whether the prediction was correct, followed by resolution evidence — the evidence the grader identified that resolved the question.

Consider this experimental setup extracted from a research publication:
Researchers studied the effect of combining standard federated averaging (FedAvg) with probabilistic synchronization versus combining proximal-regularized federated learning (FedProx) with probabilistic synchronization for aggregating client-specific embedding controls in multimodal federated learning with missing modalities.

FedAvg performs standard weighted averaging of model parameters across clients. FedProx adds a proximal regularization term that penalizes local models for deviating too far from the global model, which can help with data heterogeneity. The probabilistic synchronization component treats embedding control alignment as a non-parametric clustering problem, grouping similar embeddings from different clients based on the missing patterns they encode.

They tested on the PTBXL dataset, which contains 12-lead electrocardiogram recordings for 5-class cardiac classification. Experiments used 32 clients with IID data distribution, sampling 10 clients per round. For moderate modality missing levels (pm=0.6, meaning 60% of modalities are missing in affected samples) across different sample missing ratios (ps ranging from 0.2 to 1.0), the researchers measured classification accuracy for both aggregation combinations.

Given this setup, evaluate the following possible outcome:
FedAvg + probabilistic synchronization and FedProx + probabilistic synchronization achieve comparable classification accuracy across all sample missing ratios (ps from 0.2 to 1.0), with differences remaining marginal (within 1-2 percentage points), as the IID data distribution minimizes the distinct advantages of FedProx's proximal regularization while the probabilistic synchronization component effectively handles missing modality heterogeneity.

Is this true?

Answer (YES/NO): NO